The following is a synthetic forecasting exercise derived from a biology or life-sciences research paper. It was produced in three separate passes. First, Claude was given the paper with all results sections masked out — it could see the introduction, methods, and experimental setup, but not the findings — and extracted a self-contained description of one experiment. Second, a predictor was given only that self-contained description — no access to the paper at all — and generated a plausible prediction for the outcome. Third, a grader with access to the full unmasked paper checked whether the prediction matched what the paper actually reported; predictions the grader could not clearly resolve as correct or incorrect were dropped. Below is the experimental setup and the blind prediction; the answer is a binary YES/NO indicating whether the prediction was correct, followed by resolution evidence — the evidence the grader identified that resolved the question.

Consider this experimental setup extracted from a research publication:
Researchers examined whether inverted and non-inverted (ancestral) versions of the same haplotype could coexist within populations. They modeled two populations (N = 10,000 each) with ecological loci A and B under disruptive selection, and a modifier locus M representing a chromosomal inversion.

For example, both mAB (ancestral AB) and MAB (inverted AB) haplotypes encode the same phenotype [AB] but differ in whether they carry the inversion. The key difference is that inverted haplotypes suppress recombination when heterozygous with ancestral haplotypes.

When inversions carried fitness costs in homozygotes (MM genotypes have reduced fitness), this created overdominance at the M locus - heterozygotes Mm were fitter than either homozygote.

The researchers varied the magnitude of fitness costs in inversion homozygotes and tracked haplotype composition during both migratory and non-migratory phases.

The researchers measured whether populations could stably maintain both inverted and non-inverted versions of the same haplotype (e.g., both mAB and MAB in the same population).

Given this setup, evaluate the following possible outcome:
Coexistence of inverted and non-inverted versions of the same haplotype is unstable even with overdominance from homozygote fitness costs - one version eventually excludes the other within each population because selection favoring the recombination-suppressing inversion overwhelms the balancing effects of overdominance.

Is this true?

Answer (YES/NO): NO